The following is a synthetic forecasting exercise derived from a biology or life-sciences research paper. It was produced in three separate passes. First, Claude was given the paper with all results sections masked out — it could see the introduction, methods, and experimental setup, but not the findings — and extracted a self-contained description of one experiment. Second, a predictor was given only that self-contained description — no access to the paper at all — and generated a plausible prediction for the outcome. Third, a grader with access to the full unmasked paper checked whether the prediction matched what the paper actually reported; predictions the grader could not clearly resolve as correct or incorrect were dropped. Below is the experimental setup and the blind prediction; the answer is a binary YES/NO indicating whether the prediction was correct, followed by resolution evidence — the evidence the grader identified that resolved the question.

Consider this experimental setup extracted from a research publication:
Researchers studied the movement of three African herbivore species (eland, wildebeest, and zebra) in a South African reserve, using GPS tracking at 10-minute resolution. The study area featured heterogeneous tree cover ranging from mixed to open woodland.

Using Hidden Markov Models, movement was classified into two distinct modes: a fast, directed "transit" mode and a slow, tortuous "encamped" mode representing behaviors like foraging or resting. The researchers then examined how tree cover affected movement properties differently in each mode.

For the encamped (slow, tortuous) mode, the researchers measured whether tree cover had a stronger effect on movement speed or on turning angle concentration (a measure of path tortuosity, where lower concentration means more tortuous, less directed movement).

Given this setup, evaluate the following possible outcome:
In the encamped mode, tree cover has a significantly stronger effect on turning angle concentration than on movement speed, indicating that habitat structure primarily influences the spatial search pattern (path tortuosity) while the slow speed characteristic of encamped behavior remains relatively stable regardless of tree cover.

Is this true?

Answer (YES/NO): YES